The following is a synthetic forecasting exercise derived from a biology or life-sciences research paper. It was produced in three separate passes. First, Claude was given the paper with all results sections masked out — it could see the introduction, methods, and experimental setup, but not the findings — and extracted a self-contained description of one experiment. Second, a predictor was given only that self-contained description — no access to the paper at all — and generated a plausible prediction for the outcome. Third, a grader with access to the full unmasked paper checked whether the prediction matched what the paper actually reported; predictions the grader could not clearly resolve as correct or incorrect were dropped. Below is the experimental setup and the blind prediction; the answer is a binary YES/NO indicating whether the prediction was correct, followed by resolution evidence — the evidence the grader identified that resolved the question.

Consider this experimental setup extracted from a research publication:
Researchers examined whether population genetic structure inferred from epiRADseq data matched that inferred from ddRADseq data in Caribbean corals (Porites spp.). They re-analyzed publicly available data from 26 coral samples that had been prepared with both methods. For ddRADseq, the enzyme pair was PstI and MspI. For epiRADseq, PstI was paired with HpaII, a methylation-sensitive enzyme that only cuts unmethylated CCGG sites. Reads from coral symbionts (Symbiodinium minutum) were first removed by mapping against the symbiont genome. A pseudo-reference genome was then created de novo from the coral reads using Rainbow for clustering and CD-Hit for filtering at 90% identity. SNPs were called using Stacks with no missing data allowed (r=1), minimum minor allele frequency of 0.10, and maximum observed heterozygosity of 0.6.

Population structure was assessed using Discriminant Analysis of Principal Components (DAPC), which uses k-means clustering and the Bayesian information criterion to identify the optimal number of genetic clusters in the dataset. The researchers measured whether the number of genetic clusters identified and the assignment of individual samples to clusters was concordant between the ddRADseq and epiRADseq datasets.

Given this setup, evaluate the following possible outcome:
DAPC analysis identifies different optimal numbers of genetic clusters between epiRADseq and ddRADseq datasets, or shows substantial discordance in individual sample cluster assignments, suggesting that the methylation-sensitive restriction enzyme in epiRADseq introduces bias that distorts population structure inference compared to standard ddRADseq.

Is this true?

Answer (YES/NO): NO